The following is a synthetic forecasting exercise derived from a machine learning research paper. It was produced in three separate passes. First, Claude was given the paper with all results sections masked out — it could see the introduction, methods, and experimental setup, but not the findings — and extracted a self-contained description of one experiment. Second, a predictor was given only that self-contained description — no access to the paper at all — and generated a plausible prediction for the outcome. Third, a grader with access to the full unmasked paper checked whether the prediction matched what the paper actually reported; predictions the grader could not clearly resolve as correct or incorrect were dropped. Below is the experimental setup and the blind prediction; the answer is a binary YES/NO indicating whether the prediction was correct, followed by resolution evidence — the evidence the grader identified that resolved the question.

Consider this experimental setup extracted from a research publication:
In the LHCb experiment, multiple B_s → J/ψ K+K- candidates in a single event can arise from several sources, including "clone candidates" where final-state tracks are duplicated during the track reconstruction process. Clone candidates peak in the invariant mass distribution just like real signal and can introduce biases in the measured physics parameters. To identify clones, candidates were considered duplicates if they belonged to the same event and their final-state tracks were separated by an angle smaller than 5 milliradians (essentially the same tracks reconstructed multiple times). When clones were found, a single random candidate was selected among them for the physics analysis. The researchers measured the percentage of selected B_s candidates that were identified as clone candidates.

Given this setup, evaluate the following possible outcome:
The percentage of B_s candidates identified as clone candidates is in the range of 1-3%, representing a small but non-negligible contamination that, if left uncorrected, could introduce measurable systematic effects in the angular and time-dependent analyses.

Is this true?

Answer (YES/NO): NO